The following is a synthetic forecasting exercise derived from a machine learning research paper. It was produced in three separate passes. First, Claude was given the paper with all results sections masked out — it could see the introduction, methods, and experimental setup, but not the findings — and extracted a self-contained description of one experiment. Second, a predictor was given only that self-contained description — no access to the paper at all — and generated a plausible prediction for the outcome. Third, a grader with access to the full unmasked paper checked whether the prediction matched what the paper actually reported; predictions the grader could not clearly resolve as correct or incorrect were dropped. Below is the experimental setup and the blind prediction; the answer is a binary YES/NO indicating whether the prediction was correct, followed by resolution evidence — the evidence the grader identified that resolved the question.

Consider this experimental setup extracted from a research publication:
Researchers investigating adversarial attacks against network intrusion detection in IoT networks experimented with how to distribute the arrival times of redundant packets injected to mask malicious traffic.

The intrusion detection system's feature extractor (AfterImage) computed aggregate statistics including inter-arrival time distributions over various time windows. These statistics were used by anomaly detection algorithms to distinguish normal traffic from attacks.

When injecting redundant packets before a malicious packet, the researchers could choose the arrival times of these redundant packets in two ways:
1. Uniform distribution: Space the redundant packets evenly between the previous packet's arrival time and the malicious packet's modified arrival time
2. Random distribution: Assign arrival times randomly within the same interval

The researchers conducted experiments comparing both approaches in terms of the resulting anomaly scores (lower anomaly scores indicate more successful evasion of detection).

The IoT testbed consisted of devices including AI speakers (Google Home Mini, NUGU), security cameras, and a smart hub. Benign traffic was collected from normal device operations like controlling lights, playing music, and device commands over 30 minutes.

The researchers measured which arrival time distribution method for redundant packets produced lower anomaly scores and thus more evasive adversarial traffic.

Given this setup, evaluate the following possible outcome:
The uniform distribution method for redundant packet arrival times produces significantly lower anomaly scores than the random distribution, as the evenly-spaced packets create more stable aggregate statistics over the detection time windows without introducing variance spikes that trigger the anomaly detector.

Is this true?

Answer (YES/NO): YES